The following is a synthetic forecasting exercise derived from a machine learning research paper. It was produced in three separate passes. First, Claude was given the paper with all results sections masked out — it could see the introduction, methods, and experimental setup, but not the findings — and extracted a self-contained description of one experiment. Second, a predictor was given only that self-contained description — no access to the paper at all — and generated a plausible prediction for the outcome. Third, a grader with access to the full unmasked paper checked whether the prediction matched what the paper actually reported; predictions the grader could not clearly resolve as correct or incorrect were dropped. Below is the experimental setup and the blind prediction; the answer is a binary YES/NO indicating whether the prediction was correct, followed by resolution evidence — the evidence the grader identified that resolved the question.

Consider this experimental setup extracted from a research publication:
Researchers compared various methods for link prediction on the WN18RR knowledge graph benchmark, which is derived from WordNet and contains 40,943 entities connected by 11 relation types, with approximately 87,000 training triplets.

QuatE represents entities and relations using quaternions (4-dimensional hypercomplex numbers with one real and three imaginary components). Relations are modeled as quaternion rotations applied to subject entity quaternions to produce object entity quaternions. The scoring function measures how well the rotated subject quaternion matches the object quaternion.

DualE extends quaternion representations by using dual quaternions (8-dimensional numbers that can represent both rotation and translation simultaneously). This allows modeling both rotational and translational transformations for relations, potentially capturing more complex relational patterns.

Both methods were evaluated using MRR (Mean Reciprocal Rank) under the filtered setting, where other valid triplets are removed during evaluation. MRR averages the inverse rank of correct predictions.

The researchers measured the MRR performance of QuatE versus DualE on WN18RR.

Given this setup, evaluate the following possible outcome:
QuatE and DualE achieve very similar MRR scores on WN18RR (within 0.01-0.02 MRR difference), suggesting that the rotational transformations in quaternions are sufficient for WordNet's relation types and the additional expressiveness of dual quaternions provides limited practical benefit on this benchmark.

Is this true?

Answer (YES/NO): YES